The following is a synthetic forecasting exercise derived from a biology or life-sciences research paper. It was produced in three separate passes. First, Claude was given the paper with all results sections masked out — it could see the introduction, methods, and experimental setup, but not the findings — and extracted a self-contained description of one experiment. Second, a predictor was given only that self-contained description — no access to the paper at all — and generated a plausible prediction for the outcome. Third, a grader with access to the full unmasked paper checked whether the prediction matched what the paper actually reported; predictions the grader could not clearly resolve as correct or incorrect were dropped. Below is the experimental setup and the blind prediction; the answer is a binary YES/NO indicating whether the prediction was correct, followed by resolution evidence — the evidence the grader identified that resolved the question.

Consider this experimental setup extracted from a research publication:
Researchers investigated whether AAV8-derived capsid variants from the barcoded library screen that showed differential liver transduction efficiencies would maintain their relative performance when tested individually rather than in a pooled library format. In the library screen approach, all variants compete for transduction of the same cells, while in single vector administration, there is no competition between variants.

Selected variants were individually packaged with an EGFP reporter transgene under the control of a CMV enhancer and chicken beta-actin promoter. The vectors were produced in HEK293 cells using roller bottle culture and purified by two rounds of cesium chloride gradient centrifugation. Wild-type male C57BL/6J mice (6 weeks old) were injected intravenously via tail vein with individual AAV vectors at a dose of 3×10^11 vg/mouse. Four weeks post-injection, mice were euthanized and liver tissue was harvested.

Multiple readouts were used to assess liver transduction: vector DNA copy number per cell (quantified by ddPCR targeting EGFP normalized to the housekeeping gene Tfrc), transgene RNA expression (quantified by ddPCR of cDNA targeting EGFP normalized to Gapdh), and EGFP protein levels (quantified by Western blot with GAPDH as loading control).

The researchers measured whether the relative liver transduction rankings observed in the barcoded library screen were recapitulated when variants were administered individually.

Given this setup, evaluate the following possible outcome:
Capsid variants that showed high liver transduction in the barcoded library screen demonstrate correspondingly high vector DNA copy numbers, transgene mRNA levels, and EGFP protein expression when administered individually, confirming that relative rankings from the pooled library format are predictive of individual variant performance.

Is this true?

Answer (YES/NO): NO